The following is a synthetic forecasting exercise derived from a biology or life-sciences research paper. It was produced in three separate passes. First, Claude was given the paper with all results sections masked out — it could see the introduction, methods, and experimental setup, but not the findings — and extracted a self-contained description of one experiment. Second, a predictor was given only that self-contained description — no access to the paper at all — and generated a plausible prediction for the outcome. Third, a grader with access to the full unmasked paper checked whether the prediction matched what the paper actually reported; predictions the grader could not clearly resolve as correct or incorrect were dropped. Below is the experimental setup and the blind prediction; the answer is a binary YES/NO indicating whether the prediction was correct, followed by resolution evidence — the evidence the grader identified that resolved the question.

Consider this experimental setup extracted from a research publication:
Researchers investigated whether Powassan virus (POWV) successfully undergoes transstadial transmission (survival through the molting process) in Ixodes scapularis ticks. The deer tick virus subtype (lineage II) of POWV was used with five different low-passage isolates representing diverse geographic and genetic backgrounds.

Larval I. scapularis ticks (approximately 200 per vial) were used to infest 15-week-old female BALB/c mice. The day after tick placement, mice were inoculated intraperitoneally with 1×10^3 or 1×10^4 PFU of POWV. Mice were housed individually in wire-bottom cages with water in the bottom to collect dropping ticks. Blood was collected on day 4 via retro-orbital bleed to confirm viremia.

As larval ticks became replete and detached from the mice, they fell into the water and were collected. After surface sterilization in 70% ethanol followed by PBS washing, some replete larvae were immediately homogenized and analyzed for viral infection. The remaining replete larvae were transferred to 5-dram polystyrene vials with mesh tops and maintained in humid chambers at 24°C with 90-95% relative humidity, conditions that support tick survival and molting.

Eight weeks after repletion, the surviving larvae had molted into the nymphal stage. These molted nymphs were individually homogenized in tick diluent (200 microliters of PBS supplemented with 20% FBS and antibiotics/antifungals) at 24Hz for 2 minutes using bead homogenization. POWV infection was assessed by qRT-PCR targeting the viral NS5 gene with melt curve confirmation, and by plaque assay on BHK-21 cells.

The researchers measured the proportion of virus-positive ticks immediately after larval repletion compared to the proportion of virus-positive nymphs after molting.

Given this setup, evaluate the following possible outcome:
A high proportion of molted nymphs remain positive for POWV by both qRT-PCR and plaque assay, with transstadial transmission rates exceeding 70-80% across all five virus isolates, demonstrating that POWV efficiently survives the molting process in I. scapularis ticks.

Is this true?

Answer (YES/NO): NO